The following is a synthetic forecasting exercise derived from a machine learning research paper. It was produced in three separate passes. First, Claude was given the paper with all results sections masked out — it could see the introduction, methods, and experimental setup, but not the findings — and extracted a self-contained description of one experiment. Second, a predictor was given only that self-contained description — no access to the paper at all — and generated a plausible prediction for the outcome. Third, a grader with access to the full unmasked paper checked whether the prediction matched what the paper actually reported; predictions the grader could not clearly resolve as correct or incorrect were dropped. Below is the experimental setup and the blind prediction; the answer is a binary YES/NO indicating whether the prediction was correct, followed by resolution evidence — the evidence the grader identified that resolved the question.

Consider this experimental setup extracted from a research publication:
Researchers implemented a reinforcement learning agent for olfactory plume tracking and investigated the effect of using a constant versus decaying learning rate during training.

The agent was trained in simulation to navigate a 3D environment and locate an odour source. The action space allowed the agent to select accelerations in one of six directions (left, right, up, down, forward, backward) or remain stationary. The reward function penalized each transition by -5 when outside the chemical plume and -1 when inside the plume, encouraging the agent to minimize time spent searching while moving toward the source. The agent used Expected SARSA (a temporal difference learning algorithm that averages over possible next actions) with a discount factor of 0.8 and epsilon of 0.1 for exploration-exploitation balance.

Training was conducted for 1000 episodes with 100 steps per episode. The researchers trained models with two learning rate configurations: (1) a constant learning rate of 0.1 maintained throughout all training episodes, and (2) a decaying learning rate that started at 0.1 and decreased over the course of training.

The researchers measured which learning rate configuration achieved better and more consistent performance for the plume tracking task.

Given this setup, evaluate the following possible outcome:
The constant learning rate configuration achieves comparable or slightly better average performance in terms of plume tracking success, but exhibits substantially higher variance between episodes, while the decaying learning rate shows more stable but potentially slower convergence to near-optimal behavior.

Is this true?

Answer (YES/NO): NO